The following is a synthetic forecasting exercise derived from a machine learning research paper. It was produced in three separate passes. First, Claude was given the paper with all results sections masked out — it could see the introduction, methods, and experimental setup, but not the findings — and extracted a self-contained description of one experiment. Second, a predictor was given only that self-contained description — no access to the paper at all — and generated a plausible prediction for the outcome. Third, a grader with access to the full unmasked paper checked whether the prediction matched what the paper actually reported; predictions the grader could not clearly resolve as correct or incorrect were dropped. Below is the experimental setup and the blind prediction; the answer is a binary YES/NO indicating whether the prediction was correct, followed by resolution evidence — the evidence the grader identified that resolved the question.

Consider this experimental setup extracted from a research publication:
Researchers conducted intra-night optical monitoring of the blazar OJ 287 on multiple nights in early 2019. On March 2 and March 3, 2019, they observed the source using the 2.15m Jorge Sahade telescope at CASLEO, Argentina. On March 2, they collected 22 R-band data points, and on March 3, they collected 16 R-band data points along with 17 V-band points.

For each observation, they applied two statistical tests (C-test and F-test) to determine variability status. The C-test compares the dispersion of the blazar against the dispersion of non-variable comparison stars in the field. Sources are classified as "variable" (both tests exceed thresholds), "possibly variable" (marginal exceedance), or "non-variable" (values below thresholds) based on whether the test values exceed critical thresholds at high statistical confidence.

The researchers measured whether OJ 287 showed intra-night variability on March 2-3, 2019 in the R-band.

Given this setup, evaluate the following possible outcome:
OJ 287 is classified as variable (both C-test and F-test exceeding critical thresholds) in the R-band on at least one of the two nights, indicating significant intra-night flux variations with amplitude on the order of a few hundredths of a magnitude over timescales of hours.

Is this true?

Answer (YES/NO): NO